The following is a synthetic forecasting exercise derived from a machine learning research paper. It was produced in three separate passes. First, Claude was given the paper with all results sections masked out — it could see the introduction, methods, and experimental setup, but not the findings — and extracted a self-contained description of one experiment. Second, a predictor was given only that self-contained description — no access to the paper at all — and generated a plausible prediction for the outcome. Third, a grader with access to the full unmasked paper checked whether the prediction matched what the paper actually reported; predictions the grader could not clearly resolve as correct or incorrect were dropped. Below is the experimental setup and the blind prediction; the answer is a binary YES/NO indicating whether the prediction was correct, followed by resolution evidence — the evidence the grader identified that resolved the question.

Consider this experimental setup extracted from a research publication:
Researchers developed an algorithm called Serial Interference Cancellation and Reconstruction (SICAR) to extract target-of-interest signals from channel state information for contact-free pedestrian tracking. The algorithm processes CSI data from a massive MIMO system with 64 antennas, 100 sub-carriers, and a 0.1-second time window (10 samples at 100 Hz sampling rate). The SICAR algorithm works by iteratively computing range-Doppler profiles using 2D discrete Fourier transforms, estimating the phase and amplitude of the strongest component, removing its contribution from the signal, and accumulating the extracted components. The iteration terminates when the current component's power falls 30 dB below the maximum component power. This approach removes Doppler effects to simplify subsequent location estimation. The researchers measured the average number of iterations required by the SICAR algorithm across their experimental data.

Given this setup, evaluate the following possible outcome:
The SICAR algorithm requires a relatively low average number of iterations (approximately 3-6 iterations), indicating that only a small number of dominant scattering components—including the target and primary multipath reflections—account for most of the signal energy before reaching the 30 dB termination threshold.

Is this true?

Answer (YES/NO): YES